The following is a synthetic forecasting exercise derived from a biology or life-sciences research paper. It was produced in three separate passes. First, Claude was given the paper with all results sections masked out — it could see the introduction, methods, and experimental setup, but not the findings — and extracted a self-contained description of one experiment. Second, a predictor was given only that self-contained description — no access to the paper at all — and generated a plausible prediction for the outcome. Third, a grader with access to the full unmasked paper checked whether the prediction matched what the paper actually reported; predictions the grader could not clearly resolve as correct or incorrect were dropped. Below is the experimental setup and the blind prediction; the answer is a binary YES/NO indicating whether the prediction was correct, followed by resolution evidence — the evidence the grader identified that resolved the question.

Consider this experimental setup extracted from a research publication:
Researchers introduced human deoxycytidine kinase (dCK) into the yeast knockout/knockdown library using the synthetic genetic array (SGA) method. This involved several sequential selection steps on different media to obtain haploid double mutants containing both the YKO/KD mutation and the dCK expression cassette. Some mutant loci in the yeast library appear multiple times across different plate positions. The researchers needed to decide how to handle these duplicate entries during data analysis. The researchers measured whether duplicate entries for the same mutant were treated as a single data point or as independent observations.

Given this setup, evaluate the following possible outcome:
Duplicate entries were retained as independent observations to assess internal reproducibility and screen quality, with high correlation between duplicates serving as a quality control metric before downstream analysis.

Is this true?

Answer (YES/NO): NO